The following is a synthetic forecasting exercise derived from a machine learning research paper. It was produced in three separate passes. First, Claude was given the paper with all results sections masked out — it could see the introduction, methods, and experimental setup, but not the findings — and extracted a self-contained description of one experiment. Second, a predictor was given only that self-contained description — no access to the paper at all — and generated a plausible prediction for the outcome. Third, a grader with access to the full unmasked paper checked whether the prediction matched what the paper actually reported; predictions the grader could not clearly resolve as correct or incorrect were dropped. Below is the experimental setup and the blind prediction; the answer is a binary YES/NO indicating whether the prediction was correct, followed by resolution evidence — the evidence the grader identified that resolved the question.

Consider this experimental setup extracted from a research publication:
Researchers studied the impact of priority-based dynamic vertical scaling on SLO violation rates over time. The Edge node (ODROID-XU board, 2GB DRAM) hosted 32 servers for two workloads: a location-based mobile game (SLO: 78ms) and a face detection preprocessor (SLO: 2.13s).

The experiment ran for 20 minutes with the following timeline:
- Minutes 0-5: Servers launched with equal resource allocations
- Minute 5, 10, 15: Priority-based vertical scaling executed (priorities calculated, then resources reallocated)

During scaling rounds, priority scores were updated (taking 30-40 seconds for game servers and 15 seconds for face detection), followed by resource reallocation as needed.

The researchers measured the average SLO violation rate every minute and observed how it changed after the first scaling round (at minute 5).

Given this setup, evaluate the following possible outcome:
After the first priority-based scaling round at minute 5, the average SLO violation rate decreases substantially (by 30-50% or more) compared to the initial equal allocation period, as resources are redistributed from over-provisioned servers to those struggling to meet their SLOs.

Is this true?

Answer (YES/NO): NO